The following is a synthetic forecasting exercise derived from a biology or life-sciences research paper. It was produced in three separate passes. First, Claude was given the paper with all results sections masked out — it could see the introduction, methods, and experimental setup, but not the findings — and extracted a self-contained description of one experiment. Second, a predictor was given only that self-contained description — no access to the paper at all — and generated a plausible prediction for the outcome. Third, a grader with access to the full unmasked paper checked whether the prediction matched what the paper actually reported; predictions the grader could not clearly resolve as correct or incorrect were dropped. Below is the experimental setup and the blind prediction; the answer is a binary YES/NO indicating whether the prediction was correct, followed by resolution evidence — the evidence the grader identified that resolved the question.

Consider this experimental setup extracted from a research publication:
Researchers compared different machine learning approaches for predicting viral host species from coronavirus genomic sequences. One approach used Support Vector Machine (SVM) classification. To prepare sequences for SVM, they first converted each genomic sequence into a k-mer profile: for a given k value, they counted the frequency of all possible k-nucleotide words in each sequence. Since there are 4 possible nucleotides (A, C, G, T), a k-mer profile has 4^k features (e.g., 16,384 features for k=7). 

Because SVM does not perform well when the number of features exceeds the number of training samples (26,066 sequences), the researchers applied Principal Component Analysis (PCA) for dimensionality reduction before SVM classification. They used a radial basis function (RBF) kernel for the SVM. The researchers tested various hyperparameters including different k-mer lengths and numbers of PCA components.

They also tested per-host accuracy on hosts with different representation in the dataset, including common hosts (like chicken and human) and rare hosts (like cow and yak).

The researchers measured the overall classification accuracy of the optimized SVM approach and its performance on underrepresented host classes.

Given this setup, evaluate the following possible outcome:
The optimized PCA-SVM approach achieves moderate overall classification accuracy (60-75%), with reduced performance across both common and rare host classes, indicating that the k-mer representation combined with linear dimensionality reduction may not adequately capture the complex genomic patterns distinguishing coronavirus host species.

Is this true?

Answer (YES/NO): NO